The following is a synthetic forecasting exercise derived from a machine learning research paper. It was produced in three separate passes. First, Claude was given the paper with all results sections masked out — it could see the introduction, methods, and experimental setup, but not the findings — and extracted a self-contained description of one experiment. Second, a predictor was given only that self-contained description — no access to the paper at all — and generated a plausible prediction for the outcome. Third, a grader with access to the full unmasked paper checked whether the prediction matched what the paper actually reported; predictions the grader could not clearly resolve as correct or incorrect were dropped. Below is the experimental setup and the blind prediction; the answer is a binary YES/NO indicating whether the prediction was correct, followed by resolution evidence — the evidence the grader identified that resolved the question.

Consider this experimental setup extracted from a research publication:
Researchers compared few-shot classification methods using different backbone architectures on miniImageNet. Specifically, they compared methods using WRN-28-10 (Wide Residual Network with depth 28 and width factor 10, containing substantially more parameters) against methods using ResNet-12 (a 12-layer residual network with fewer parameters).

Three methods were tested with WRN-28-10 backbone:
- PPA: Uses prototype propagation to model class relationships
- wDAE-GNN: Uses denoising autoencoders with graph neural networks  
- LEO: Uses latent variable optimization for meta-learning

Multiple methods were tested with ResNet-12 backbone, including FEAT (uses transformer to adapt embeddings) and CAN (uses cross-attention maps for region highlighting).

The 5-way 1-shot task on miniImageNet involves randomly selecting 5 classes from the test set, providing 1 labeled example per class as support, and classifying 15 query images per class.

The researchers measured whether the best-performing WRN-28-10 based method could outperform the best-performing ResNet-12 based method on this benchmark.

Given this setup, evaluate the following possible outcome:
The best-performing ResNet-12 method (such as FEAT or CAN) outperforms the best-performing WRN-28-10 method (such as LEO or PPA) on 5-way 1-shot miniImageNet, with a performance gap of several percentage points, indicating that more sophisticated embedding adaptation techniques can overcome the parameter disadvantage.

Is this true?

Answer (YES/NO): YES